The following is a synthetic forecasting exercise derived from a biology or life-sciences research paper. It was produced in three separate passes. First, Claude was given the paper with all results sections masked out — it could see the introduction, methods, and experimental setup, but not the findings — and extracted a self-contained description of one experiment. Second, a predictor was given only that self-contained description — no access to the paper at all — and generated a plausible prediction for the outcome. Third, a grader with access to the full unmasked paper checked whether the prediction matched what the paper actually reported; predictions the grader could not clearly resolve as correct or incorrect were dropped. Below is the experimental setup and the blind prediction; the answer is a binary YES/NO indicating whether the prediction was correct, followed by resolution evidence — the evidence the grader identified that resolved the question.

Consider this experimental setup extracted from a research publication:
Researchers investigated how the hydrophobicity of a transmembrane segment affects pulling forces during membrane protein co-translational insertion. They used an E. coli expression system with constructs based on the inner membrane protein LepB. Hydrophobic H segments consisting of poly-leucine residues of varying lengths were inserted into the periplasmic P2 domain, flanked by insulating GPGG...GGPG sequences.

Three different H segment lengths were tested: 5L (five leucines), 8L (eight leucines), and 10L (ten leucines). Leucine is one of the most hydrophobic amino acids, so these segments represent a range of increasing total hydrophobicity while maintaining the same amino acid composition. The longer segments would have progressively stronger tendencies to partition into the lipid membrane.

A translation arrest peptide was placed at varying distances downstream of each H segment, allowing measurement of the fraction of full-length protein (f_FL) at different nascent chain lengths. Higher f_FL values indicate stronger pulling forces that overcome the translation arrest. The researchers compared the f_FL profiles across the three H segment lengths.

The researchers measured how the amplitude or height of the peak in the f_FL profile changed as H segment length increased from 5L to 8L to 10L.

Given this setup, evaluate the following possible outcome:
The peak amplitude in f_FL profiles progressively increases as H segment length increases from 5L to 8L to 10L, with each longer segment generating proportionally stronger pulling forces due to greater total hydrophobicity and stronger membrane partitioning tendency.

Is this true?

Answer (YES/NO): YES